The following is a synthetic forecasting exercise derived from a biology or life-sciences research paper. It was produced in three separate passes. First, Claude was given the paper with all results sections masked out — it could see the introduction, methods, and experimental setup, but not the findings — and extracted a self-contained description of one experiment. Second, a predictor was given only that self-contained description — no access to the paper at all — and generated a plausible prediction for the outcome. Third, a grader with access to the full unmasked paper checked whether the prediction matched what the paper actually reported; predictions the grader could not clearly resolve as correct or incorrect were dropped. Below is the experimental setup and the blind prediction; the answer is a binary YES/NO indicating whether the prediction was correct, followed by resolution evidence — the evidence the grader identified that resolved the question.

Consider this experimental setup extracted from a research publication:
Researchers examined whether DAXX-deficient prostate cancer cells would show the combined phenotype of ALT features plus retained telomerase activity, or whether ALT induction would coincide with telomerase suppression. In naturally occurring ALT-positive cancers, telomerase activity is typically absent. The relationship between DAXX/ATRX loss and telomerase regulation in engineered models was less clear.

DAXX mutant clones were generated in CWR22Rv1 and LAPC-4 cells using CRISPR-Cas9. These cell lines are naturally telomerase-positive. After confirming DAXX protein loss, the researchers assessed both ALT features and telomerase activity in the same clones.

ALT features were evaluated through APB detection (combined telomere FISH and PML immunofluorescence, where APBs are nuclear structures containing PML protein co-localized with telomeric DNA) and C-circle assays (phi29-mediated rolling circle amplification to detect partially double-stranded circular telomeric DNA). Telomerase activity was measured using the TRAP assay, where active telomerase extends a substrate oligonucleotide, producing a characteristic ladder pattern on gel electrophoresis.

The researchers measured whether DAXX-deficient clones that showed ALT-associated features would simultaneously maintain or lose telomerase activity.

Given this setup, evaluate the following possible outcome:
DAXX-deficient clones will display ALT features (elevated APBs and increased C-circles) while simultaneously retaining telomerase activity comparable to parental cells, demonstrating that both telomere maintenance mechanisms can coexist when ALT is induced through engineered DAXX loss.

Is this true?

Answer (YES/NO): YES